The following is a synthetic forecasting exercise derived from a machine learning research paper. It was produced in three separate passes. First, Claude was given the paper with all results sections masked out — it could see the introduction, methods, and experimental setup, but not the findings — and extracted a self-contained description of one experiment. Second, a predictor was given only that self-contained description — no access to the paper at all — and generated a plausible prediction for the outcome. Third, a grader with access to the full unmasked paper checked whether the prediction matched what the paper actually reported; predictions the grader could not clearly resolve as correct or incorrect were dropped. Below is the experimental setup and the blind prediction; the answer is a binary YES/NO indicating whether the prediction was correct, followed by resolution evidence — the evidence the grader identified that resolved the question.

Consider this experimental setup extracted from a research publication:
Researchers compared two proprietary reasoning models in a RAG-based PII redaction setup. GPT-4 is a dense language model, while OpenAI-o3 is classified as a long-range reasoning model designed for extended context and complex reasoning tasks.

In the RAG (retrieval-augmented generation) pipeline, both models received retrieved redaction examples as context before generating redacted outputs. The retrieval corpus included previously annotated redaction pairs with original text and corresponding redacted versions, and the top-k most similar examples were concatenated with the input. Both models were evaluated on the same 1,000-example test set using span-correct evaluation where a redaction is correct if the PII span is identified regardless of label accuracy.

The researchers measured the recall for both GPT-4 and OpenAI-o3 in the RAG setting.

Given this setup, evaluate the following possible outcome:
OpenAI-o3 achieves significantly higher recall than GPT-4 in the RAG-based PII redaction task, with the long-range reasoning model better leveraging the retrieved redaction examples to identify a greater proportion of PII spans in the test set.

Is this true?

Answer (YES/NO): NO